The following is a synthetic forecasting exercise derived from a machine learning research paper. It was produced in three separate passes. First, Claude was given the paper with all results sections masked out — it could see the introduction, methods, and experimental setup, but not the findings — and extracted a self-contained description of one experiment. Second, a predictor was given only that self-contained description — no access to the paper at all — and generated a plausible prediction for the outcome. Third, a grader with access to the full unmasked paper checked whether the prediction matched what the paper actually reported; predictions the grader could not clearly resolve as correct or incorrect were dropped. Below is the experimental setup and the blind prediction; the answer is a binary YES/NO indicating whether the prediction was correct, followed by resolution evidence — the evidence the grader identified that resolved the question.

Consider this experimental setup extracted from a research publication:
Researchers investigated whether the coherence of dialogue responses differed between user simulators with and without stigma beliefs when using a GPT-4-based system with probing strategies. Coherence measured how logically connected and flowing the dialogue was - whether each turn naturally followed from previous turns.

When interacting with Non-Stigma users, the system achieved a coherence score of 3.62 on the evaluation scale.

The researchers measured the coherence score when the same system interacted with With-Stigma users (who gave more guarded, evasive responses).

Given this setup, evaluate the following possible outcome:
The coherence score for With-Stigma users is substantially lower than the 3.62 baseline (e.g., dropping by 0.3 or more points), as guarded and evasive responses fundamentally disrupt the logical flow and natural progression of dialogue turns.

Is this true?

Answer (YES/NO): NO